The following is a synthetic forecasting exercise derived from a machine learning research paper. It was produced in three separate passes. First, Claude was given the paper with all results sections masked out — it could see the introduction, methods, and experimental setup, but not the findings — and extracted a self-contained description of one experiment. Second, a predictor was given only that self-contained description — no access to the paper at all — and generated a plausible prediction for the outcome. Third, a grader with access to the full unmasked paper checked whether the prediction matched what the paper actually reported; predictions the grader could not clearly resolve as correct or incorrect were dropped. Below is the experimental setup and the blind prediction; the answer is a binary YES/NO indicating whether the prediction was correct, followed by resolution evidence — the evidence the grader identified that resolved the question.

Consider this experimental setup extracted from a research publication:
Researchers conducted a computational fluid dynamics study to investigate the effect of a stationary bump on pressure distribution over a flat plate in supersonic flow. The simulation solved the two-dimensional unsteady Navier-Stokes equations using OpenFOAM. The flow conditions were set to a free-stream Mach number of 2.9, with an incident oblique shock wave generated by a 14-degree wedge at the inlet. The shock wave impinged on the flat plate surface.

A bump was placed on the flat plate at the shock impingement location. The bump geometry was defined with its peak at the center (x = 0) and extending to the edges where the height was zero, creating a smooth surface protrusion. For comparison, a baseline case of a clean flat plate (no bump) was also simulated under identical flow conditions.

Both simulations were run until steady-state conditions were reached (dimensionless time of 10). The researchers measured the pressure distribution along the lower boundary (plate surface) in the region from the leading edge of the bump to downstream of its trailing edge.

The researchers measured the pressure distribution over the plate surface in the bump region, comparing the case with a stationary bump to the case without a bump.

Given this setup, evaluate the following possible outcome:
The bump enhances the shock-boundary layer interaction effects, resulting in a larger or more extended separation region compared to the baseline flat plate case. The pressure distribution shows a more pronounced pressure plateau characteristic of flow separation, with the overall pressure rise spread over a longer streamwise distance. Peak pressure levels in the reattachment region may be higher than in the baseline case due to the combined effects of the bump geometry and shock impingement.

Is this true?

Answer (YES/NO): NO